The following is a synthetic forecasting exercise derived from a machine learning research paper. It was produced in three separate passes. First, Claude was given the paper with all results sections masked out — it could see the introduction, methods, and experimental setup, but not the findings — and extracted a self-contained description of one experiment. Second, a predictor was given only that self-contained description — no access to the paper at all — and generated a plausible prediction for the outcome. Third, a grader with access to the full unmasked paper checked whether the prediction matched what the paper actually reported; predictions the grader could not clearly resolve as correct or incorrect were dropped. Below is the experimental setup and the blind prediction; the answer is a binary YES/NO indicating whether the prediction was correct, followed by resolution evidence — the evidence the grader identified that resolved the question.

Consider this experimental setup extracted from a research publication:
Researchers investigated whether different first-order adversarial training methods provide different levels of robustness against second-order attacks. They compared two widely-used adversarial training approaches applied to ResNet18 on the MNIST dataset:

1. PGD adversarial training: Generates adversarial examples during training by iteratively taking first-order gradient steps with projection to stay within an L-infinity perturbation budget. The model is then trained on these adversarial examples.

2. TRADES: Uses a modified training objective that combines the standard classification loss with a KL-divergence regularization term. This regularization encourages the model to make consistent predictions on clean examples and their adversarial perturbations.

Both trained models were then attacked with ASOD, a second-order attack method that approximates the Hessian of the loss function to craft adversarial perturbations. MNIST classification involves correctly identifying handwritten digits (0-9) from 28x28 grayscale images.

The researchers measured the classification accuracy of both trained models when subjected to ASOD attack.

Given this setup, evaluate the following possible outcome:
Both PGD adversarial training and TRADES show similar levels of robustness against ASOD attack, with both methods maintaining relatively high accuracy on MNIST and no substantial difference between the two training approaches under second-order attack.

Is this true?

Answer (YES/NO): NO